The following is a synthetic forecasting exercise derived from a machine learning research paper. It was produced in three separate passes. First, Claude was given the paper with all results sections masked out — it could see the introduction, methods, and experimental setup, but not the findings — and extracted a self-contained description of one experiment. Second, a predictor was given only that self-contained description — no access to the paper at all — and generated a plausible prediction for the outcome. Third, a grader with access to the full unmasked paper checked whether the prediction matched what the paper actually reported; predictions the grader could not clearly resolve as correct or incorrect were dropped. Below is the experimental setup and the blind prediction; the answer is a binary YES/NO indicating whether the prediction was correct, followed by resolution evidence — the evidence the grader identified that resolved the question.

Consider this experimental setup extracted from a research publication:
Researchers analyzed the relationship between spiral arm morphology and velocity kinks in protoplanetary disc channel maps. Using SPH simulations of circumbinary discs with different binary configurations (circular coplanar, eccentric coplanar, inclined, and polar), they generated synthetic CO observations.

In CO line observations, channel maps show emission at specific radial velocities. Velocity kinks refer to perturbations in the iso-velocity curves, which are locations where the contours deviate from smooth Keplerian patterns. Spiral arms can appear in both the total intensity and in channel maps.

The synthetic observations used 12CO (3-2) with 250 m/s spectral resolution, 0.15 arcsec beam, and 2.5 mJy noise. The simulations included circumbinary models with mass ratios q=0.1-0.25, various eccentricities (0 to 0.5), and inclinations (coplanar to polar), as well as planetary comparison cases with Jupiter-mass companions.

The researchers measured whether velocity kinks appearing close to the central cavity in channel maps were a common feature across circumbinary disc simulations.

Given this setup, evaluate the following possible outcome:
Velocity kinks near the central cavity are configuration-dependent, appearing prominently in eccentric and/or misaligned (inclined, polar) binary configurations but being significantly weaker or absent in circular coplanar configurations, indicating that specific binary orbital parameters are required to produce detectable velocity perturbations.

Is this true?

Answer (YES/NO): NO